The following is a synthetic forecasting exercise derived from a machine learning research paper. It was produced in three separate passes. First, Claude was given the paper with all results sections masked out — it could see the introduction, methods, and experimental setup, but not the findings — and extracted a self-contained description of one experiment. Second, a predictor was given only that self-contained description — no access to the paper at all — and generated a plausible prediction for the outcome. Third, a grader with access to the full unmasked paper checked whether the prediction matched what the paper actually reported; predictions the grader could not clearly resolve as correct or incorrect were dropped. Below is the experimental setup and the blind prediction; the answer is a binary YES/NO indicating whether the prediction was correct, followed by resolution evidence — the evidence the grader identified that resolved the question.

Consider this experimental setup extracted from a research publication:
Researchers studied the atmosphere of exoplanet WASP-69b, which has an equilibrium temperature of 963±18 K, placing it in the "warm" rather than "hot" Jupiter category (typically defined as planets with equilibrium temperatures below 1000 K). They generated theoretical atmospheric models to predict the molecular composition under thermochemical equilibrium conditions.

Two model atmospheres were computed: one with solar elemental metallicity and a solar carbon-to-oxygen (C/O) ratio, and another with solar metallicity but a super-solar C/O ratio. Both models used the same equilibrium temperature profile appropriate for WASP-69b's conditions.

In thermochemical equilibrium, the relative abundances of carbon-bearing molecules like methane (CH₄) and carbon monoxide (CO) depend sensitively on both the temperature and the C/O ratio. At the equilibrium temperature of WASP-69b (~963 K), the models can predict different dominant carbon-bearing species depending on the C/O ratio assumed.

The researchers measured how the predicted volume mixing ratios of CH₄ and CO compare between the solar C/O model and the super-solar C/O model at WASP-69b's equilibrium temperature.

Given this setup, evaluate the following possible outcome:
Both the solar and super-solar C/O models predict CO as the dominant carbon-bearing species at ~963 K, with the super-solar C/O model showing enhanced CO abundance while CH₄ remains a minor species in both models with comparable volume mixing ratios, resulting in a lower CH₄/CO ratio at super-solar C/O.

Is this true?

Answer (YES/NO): NO